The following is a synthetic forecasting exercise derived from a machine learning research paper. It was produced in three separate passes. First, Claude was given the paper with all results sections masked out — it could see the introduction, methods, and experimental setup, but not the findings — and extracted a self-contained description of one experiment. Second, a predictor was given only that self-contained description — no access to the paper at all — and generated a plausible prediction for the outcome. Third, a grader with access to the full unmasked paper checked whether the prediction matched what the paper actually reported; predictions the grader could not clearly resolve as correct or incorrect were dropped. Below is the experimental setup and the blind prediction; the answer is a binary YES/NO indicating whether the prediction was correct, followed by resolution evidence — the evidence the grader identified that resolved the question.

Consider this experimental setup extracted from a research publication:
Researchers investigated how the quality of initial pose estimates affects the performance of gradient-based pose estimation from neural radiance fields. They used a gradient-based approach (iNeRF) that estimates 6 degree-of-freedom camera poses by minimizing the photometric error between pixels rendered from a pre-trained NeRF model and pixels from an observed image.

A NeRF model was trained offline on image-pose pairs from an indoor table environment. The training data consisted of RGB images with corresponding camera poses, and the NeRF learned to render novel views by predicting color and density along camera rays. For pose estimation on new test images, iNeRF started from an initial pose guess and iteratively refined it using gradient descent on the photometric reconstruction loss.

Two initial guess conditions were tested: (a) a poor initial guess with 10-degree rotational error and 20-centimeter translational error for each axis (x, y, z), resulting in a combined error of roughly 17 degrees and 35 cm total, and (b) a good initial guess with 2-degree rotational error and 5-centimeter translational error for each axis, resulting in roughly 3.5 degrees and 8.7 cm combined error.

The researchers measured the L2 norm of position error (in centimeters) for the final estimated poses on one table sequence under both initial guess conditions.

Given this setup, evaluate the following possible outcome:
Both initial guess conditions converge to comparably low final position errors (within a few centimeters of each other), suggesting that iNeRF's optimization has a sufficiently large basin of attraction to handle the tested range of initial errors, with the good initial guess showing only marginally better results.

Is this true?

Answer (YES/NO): NO